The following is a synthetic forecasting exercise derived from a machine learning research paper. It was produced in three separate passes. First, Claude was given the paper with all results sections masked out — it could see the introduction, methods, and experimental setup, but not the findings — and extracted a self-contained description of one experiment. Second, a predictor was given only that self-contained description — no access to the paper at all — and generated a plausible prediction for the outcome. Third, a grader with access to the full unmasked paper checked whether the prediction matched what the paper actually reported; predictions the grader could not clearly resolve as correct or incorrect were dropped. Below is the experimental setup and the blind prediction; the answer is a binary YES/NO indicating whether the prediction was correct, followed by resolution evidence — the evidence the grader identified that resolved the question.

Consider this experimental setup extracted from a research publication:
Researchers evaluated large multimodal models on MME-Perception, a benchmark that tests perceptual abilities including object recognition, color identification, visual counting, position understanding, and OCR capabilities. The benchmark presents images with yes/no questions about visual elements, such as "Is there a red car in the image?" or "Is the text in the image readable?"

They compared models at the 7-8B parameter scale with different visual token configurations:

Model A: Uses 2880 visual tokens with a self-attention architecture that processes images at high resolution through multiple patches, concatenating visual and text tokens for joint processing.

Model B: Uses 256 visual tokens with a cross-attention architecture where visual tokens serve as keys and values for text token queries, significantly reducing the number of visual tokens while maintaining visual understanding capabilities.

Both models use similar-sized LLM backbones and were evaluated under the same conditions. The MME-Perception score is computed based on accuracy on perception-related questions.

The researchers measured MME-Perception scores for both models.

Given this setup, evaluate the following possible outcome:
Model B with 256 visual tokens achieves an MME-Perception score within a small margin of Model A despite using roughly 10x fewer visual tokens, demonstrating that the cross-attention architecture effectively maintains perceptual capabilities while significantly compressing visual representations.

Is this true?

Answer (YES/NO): YES